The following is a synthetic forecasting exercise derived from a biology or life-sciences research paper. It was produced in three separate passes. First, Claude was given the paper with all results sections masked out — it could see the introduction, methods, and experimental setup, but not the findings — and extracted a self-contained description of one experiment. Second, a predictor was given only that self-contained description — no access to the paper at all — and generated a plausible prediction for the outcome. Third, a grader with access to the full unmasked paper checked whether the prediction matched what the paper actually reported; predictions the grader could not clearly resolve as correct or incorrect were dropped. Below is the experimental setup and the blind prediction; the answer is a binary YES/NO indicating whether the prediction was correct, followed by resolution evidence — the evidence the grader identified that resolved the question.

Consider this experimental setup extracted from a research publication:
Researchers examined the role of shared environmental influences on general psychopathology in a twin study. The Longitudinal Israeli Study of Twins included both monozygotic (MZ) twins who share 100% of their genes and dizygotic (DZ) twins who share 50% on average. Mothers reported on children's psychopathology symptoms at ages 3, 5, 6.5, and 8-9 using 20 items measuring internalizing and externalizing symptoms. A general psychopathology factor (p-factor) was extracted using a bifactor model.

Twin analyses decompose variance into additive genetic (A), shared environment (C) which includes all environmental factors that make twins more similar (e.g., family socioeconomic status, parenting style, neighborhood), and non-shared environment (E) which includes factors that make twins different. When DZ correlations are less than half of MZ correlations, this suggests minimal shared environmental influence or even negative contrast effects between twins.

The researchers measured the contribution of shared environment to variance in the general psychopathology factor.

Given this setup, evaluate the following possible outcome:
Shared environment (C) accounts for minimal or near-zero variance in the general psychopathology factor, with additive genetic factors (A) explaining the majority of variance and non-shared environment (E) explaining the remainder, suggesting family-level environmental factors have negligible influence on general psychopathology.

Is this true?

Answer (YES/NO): YES